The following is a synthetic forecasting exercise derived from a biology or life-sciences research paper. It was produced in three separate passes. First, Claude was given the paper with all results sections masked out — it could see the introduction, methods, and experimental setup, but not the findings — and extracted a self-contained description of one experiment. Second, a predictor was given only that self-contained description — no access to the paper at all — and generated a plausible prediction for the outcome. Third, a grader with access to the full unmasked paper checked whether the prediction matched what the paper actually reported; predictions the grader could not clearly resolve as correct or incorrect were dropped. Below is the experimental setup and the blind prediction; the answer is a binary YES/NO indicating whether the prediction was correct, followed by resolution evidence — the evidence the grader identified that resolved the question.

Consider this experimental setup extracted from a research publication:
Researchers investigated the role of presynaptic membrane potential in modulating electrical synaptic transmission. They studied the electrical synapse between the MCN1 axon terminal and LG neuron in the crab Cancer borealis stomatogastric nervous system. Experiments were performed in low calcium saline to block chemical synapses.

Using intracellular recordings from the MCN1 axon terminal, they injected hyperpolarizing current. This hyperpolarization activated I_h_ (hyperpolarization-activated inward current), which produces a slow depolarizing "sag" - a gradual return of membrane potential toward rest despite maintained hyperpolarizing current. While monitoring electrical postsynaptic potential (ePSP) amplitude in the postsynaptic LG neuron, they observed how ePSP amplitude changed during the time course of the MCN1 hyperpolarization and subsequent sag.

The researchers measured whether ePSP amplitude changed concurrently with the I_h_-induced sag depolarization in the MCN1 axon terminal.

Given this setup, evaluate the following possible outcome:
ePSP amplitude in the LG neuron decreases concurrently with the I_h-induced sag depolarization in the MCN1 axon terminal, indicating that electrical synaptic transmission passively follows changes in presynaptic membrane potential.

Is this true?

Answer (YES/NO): YES